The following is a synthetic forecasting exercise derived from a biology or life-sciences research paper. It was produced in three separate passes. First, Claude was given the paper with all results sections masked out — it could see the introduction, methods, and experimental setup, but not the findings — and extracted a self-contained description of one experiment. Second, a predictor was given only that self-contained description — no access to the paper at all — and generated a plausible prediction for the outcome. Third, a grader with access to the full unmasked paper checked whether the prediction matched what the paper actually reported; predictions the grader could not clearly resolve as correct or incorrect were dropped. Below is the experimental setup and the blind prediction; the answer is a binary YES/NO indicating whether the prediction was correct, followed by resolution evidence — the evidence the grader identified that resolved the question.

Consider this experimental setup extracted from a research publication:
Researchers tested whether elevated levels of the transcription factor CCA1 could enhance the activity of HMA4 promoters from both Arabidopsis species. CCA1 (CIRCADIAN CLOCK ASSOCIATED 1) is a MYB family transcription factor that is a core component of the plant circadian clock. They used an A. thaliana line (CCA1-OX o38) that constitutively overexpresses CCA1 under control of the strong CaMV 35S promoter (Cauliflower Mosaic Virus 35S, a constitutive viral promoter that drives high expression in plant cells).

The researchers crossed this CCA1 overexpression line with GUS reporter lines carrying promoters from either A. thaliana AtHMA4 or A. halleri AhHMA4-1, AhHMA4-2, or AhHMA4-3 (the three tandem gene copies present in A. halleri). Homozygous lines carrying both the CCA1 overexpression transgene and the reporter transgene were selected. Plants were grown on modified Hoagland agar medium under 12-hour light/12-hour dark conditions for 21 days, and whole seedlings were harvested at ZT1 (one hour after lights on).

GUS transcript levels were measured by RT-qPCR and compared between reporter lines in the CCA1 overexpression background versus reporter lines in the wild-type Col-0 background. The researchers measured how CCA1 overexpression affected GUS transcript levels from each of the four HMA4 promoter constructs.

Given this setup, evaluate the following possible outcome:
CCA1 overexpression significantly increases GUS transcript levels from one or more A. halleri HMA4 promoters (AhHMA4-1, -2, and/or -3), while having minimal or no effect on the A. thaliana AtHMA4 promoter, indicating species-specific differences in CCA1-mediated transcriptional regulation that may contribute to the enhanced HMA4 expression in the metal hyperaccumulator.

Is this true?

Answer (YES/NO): NO